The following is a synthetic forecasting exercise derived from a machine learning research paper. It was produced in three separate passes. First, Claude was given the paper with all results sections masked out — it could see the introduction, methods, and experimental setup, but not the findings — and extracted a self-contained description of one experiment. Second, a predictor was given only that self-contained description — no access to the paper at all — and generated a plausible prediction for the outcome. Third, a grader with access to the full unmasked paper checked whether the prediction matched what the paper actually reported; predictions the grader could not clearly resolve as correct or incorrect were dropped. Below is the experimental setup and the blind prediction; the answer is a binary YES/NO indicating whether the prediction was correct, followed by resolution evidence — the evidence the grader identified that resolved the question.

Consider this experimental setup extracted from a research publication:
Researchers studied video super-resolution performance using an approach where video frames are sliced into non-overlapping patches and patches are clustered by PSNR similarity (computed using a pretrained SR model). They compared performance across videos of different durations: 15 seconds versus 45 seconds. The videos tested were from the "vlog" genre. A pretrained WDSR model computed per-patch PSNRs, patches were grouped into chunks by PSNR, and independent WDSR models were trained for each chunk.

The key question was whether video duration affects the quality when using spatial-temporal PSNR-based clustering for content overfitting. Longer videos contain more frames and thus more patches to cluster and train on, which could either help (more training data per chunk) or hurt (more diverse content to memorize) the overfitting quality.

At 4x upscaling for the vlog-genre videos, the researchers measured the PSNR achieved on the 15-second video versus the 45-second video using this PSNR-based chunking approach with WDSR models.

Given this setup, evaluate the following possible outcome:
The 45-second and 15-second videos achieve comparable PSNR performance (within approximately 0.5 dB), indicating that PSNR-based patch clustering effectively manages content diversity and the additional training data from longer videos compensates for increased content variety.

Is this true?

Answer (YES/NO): NO